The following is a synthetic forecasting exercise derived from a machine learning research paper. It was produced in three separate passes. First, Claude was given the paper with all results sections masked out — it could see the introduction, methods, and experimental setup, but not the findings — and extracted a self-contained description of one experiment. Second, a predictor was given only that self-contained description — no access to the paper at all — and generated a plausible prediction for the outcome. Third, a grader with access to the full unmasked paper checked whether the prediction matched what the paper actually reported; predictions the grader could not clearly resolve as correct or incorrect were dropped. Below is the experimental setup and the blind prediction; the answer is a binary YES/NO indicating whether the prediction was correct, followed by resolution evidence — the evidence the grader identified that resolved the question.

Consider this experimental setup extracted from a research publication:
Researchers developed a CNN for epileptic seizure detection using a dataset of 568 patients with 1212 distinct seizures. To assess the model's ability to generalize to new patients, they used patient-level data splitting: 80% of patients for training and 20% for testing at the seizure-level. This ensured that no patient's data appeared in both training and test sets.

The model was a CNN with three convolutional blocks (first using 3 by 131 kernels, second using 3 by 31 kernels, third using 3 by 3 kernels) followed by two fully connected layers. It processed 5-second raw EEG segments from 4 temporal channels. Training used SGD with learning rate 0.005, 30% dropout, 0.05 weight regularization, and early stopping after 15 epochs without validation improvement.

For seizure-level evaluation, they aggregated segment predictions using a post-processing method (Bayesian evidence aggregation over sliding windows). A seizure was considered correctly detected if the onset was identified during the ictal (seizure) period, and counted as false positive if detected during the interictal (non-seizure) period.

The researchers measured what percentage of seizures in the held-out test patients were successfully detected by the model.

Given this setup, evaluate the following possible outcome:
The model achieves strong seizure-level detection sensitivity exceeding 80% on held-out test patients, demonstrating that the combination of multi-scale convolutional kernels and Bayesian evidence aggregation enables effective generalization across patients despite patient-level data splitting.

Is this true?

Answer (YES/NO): YES